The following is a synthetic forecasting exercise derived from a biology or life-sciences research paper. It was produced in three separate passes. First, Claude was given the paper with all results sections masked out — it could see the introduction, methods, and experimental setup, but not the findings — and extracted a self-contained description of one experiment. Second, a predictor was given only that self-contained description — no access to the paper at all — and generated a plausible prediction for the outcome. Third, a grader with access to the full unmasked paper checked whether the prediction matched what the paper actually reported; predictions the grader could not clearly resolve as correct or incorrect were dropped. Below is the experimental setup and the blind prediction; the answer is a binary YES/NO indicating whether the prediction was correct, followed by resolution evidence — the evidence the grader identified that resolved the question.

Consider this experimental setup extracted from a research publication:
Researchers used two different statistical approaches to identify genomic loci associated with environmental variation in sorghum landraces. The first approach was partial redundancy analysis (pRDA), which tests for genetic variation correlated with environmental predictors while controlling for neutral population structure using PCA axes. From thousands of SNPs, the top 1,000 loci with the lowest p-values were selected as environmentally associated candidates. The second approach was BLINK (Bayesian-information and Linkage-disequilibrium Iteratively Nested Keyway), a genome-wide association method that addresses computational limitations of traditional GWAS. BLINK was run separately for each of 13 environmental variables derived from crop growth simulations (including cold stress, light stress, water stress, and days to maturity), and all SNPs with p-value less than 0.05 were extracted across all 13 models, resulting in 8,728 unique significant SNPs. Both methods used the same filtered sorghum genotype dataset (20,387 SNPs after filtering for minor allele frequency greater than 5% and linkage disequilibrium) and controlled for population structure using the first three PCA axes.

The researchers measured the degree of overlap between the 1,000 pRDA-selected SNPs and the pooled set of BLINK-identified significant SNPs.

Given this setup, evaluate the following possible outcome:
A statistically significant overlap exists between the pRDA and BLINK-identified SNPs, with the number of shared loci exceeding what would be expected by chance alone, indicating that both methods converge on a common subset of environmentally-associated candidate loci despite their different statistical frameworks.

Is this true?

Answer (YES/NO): NO